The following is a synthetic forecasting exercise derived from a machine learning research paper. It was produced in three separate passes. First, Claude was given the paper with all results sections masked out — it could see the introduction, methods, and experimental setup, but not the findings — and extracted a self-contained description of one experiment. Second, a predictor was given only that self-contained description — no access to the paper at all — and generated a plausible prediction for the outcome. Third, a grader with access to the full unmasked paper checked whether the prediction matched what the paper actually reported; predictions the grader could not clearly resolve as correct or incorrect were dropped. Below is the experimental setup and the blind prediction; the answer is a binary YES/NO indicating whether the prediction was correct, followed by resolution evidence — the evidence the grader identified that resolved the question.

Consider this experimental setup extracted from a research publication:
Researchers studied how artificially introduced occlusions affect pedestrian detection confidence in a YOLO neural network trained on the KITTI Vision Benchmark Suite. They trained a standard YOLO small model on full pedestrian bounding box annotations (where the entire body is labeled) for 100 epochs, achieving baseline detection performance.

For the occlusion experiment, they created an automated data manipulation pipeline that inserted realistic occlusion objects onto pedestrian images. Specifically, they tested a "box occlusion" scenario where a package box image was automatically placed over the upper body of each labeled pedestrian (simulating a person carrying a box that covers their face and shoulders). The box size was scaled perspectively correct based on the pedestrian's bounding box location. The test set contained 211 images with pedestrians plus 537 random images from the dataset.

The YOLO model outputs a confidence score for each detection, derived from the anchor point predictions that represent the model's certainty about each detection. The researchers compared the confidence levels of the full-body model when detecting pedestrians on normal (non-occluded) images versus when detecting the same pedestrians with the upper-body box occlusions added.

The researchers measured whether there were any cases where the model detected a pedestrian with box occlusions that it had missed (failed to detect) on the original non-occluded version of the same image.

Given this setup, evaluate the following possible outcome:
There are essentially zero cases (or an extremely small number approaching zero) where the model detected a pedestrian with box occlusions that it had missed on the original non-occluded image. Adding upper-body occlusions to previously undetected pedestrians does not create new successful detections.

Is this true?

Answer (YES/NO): NO